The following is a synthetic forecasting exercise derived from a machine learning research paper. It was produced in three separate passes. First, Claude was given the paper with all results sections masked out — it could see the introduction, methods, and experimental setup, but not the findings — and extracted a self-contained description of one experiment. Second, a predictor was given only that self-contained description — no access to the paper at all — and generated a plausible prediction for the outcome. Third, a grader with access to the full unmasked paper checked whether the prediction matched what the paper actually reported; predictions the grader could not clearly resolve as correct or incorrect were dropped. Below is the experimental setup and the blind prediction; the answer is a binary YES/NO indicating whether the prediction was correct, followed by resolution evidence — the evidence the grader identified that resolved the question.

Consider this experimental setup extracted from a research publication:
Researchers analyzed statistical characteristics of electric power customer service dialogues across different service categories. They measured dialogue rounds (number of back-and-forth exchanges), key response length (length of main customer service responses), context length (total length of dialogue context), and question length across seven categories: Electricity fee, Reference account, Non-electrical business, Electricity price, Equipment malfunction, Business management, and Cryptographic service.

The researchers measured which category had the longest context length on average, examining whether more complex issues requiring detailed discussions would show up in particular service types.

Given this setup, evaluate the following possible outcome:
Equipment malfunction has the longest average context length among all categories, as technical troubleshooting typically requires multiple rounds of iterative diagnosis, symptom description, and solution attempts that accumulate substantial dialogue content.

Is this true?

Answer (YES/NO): YES